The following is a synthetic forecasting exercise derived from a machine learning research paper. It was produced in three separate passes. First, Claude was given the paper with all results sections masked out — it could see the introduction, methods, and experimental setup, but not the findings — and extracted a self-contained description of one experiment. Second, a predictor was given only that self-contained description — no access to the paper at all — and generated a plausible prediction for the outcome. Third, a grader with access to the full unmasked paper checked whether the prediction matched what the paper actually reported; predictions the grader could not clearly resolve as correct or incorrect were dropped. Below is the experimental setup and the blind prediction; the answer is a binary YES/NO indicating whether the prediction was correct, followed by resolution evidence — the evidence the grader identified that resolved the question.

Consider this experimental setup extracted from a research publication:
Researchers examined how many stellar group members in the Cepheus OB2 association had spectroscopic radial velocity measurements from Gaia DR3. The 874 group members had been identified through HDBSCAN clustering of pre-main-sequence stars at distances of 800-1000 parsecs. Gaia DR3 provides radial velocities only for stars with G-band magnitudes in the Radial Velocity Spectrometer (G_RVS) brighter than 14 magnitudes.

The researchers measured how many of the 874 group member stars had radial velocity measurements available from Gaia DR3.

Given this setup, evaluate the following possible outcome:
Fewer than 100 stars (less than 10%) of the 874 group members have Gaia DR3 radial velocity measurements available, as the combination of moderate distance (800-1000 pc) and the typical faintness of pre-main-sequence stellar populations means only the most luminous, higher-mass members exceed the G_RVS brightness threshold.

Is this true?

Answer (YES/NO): NO